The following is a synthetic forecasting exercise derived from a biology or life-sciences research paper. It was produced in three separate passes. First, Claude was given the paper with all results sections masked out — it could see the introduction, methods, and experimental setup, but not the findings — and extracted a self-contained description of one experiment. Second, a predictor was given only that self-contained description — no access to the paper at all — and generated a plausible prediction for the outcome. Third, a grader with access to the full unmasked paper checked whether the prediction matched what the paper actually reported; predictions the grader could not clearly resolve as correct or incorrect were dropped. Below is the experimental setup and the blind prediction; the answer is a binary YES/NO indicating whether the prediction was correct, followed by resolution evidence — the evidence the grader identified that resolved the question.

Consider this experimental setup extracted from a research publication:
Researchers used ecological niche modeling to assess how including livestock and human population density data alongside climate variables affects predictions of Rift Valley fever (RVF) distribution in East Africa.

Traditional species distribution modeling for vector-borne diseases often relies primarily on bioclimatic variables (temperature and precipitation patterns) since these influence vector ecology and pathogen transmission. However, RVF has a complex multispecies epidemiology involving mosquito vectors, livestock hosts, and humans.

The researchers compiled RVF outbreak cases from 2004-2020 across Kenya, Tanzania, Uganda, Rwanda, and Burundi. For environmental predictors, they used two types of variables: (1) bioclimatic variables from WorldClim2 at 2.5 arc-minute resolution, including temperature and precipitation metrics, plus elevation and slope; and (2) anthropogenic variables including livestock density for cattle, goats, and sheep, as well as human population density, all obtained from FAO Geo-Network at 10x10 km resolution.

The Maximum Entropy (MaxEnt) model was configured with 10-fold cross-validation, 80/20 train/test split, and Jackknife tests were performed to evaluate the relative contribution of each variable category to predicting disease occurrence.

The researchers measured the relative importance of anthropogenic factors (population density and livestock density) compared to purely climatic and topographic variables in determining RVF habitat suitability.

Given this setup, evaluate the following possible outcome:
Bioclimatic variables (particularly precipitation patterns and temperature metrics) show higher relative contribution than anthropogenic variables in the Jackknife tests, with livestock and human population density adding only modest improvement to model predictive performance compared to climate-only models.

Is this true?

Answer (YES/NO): NO